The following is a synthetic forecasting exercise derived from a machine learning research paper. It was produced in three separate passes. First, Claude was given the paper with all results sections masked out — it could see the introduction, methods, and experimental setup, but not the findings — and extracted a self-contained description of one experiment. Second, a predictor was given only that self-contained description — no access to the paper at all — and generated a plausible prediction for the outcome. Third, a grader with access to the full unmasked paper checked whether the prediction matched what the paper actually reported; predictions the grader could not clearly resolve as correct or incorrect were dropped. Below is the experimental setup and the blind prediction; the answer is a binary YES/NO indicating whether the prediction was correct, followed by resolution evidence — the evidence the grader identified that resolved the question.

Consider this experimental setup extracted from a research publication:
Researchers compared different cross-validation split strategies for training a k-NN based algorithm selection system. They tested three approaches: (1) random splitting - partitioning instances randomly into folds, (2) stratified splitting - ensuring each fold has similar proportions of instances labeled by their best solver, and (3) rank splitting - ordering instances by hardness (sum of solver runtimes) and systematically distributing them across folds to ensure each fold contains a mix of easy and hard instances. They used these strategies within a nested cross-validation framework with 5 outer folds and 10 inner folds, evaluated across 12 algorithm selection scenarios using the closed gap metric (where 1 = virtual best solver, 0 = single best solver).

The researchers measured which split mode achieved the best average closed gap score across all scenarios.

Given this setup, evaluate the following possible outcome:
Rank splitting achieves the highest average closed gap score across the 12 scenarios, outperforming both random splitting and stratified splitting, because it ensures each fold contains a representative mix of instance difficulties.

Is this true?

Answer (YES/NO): YES